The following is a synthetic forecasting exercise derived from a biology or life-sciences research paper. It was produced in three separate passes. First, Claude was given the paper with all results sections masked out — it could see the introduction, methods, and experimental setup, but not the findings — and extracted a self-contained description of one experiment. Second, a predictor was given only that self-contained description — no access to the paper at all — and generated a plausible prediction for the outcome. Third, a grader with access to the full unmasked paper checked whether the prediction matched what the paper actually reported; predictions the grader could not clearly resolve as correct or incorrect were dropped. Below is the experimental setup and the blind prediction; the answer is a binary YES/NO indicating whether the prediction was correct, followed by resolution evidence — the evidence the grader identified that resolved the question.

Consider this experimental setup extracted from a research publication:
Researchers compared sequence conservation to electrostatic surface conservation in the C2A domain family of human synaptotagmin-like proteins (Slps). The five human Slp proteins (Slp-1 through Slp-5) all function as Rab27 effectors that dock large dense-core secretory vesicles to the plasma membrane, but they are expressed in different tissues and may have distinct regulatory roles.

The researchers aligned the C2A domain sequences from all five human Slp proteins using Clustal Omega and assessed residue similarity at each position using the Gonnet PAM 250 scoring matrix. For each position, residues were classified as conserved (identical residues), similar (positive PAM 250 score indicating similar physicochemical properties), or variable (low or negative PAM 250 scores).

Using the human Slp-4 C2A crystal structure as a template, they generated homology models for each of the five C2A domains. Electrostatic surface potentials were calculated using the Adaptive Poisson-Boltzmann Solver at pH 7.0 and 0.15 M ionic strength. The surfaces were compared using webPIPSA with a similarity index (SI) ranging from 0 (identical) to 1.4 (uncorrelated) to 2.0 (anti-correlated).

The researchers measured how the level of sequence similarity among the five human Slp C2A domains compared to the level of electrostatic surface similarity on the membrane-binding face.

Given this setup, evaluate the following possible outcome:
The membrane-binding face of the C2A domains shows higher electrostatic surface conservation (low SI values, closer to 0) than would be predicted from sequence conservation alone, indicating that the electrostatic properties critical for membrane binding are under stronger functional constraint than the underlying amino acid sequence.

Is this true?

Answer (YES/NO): YES